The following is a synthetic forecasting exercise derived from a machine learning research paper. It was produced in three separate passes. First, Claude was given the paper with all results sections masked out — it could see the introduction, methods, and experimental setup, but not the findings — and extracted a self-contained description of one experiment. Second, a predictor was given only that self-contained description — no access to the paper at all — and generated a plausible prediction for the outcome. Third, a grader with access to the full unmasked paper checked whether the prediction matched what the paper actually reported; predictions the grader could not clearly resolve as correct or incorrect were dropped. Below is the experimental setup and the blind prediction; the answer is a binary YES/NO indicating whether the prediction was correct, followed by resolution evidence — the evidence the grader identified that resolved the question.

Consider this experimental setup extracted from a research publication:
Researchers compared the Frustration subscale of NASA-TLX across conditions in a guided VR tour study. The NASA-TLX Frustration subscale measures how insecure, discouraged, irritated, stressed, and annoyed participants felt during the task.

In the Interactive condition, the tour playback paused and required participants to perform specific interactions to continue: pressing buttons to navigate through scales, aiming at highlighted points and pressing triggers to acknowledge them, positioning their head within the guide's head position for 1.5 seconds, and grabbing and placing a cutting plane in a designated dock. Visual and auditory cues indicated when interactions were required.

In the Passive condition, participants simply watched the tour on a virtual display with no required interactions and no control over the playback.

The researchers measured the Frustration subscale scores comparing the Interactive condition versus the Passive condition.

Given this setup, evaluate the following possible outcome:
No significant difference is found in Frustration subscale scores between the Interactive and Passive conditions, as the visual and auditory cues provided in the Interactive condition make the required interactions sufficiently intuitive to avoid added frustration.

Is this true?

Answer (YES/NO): NO